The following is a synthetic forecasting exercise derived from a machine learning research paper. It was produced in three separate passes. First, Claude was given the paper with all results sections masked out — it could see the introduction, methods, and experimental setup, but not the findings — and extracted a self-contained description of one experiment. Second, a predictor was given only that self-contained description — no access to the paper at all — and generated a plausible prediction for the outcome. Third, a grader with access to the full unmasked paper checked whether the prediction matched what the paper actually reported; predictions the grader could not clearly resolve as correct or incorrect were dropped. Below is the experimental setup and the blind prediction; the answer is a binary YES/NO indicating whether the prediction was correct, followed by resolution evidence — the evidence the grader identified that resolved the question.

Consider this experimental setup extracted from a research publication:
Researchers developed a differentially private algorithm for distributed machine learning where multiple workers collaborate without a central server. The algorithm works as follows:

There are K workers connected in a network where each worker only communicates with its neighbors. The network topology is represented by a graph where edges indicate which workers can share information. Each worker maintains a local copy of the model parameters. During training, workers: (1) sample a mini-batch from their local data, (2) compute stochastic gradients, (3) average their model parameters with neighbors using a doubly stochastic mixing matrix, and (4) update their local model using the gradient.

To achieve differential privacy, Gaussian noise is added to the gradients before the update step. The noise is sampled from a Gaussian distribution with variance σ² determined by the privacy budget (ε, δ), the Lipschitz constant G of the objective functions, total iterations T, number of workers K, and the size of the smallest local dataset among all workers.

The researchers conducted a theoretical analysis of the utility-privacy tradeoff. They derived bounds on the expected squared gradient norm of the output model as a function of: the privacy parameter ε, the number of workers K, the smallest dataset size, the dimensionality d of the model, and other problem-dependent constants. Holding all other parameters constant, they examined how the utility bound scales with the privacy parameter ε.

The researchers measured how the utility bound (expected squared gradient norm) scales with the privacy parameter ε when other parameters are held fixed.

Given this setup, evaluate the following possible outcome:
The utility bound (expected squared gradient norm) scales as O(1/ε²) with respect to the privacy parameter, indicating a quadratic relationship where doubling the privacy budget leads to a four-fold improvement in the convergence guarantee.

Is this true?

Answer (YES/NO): NO